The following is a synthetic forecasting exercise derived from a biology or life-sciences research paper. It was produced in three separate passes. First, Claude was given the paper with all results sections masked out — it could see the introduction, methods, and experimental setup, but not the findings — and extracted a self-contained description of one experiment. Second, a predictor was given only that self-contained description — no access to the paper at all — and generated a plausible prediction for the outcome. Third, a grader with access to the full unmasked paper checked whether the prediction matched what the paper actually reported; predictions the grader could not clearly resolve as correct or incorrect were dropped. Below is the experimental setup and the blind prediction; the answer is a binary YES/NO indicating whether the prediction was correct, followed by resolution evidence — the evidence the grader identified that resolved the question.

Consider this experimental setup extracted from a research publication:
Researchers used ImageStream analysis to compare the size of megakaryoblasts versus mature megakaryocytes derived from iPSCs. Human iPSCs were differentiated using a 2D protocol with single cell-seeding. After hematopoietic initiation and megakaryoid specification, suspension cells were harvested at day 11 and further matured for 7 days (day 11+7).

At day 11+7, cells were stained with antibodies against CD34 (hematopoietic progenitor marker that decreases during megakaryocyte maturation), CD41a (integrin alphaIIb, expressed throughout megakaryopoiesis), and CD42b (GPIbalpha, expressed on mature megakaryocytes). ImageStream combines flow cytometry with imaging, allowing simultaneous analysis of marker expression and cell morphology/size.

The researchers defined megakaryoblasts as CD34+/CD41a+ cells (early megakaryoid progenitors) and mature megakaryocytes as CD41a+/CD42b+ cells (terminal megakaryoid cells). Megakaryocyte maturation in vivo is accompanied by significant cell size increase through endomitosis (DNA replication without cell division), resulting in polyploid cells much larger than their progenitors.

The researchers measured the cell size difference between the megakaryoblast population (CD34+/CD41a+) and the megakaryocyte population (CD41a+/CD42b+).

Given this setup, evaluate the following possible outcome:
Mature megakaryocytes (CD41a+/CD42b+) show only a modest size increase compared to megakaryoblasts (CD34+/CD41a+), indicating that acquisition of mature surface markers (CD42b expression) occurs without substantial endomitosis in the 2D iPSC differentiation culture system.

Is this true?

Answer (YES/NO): NO